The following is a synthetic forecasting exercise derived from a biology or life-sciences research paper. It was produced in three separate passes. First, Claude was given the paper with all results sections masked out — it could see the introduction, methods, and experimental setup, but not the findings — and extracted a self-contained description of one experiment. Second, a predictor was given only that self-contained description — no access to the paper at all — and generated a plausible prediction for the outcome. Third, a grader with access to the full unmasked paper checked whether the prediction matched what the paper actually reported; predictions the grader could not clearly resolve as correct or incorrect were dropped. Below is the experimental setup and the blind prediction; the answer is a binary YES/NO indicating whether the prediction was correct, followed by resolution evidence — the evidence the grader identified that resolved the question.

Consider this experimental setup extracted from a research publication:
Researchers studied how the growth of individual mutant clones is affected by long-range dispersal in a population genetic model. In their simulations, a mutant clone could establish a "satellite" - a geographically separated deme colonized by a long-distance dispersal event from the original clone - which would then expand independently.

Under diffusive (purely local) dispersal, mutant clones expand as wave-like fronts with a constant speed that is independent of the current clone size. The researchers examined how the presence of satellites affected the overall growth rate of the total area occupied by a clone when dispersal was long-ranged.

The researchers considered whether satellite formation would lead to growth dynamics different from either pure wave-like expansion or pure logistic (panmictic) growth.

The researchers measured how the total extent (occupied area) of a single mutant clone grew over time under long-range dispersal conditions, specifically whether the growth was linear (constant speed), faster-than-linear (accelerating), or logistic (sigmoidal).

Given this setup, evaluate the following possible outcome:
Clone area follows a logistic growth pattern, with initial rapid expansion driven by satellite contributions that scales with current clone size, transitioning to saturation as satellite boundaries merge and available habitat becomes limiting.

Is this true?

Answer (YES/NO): NO